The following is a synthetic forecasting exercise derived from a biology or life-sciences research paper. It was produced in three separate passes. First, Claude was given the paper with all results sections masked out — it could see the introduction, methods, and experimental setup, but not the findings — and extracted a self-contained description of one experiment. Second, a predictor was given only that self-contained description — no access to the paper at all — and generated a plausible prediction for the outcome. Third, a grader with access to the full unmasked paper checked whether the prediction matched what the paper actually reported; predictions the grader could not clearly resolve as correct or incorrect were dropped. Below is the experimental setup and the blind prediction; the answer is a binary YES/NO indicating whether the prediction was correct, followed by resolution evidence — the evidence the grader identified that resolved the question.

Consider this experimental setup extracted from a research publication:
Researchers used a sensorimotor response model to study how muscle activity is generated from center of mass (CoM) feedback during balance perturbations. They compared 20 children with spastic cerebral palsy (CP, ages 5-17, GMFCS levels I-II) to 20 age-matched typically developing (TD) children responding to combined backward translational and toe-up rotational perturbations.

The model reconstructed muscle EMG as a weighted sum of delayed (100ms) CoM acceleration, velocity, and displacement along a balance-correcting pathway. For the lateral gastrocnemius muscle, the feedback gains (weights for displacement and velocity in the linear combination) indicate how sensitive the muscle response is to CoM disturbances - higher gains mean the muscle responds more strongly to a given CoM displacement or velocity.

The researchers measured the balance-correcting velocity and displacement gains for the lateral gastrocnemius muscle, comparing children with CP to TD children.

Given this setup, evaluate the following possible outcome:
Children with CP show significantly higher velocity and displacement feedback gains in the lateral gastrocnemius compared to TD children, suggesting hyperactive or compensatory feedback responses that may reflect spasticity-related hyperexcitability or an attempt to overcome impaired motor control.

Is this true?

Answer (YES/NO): YES